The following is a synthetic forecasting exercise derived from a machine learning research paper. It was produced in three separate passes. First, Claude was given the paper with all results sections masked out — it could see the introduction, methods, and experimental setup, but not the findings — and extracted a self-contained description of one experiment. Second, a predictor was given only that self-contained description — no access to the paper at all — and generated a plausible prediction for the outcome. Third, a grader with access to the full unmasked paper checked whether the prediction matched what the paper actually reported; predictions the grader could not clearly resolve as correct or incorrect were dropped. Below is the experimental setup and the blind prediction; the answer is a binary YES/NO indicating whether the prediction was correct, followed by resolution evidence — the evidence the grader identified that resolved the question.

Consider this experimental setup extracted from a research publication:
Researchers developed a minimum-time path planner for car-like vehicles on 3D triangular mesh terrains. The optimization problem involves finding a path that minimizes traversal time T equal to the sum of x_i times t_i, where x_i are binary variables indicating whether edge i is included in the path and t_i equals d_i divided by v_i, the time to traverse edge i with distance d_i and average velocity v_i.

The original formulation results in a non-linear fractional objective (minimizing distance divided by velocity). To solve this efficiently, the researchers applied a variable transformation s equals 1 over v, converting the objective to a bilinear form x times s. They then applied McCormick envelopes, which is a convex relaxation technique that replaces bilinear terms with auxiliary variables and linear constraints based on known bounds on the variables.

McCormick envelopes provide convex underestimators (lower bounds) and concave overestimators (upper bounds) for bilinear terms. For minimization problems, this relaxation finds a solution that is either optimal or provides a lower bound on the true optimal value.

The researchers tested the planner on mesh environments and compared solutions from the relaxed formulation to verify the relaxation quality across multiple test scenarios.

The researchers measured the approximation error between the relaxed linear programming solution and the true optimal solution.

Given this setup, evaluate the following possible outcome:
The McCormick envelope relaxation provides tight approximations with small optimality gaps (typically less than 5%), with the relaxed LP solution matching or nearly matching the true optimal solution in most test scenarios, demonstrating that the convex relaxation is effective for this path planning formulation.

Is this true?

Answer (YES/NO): YES